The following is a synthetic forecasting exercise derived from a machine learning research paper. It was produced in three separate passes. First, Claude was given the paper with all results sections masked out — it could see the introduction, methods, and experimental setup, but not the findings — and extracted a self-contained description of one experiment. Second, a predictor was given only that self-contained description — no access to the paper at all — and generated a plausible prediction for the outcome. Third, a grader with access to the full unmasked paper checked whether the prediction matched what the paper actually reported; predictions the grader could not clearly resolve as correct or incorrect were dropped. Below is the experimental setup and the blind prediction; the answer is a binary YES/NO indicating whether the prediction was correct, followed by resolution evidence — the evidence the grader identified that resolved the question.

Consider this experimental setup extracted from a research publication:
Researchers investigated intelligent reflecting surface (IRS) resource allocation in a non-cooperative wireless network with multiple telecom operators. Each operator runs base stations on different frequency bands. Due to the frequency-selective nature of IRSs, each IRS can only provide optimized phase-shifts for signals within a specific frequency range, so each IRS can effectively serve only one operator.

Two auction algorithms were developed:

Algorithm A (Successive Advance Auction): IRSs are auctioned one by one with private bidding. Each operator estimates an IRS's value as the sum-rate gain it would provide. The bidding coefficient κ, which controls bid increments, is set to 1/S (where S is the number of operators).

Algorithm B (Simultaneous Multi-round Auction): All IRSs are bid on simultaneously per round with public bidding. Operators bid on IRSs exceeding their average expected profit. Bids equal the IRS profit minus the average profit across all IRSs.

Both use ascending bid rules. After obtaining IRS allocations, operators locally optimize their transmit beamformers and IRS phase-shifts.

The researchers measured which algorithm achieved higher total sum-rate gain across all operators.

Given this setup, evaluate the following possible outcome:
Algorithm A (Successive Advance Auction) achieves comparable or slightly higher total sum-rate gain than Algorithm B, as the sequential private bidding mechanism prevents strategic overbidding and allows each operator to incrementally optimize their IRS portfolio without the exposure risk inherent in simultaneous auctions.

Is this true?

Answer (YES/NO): YES